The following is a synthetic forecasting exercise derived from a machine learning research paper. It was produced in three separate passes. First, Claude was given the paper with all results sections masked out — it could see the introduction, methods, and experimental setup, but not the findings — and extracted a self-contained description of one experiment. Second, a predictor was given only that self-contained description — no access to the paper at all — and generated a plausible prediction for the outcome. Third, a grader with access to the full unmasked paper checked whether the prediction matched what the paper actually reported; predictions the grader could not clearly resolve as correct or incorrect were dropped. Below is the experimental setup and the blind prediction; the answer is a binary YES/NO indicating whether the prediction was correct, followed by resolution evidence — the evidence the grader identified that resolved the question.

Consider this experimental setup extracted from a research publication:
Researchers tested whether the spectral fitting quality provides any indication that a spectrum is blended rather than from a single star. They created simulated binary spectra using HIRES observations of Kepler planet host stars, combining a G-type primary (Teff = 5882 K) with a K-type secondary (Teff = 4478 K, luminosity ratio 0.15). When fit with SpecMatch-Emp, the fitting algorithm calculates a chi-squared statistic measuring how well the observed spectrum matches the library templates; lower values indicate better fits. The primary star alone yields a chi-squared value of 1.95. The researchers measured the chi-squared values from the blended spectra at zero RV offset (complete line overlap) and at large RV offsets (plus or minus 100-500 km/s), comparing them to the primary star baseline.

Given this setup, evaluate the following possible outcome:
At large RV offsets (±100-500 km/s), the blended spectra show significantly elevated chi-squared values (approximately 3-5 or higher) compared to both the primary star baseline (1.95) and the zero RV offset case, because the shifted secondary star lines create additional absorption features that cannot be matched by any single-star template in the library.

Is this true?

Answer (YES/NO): YES